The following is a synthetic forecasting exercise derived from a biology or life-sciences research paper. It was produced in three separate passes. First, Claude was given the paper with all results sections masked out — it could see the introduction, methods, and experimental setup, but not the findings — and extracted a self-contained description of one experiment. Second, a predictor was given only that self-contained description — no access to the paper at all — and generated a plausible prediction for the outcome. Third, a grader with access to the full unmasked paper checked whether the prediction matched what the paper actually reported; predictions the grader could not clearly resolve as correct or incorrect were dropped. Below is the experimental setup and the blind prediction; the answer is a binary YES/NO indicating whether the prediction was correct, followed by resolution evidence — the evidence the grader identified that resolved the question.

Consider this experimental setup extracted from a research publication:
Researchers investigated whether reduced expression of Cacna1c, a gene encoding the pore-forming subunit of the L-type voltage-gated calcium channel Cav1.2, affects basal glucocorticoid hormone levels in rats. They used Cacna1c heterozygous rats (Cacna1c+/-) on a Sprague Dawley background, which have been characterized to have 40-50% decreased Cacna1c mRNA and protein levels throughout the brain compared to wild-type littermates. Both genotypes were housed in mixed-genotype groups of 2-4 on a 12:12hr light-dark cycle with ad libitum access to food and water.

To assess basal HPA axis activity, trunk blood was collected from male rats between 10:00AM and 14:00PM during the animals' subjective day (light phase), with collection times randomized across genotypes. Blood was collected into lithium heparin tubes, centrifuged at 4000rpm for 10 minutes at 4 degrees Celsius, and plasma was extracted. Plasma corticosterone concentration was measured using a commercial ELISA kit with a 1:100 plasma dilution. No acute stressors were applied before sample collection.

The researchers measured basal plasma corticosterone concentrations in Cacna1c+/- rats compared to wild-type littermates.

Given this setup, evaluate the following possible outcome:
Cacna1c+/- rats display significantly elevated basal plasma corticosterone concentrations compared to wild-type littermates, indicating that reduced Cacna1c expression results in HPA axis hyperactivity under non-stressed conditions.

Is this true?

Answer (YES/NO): YES